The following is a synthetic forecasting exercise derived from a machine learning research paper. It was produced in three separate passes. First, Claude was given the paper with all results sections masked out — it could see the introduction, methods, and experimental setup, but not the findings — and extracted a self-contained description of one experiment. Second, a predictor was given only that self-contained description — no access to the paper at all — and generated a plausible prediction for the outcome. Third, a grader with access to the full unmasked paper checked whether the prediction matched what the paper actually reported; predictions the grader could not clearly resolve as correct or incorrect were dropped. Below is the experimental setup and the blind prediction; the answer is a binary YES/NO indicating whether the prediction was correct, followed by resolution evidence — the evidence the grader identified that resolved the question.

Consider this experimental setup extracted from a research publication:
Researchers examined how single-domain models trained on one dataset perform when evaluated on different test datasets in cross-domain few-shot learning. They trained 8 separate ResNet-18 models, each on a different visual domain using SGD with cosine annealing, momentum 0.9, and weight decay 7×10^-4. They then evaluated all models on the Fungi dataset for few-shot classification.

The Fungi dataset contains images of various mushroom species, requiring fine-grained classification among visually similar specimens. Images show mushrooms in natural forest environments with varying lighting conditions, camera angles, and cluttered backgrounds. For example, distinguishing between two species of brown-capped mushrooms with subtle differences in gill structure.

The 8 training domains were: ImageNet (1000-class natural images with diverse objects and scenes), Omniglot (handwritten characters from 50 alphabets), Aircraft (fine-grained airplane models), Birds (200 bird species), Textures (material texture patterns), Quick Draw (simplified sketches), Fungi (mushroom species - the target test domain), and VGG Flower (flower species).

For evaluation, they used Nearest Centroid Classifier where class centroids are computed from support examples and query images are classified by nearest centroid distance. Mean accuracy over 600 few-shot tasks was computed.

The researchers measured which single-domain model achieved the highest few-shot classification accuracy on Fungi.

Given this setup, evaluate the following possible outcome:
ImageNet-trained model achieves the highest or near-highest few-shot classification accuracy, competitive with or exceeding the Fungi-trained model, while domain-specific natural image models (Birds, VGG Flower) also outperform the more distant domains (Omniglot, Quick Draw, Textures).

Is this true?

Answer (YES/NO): NO